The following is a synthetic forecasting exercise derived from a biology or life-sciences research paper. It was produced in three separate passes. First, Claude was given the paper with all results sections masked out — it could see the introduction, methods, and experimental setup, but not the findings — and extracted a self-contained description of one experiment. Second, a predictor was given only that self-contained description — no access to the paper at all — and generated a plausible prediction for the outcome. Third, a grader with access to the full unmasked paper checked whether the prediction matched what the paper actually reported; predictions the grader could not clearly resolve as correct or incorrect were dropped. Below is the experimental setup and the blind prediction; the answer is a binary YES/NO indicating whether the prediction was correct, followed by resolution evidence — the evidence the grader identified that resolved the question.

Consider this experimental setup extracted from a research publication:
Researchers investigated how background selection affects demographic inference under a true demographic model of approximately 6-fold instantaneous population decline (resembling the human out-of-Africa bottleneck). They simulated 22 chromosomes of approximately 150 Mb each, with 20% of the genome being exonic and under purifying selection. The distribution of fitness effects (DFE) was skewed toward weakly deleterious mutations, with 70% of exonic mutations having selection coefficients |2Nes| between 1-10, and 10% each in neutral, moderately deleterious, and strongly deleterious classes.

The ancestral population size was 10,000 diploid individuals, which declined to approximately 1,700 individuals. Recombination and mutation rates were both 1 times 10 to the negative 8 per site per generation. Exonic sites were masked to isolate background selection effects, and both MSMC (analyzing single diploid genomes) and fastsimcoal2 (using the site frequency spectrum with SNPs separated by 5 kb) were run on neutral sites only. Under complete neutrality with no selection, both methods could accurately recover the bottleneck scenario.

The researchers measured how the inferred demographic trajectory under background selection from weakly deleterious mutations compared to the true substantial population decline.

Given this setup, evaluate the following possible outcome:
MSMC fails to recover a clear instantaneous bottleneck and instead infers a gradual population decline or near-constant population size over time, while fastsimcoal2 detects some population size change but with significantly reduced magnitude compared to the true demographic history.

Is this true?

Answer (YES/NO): NO